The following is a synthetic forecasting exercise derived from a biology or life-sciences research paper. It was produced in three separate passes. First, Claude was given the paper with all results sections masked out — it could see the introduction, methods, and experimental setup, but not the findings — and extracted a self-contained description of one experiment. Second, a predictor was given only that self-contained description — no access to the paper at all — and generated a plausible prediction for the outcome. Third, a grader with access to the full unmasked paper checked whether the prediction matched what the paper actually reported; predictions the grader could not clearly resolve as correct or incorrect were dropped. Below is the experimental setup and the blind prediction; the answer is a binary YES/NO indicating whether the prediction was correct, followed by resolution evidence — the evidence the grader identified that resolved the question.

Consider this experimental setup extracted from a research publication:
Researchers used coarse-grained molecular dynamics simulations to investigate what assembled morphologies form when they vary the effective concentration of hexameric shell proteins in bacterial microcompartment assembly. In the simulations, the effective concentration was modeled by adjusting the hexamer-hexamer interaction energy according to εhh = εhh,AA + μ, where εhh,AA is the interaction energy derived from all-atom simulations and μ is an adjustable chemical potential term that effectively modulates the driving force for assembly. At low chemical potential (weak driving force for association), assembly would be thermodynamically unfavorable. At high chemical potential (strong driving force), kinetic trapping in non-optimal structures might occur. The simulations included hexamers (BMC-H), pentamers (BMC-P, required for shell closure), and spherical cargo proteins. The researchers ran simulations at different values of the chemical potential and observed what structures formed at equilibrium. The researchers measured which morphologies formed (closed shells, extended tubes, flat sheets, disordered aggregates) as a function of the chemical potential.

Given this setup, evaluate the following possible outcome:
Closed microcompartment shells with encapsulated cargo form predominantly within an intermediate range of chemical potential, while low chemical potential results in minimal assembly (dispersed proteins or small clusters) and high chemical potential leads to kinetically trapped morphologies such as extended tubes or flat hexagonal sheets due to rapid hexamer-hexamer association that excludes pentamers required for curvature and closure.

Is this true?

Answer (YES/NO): NO